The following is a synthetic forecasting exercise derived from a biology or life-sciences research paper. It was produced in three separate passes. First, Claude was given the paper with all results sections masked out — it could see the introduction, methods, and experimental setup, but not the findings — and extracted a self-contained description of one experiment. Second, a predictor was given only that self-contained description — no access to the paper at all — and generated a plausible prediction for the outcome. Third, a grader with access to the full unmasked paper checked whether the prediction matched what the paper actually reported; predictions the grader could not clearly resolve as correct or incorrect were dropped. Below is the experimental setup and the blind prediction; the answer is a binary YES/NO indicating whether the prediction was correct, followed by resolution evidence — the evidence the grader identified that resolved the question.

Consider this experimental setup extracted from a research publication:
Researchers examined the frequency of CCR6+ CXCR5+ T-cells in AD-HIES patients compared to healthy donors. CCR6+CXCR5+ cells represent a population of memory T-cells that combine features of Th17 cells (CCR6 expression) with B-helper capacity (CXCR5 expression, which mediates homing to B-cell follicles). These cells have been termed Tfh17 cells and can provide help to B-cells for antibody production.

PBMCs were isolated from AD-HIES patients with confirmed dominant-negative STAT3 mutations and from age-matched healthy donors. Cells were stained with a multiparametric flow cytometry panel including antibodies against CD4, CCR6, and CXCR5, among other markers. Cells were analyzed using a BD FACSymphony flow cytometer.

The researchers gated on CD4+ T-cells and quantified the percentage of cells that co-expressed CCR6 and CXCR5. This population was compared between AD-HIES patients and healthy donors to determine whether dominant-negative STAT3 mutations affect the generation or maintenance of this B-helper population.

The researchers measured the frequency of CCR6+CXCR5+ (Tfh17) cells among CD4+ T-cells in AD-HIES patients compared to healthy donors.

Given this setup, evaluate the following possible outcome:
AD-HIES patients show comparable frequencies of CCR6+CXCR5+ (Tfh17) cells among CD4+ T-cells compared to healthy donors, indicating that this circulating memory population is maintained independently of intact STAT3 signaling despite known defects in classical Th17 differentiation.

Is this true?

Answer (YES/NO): NO